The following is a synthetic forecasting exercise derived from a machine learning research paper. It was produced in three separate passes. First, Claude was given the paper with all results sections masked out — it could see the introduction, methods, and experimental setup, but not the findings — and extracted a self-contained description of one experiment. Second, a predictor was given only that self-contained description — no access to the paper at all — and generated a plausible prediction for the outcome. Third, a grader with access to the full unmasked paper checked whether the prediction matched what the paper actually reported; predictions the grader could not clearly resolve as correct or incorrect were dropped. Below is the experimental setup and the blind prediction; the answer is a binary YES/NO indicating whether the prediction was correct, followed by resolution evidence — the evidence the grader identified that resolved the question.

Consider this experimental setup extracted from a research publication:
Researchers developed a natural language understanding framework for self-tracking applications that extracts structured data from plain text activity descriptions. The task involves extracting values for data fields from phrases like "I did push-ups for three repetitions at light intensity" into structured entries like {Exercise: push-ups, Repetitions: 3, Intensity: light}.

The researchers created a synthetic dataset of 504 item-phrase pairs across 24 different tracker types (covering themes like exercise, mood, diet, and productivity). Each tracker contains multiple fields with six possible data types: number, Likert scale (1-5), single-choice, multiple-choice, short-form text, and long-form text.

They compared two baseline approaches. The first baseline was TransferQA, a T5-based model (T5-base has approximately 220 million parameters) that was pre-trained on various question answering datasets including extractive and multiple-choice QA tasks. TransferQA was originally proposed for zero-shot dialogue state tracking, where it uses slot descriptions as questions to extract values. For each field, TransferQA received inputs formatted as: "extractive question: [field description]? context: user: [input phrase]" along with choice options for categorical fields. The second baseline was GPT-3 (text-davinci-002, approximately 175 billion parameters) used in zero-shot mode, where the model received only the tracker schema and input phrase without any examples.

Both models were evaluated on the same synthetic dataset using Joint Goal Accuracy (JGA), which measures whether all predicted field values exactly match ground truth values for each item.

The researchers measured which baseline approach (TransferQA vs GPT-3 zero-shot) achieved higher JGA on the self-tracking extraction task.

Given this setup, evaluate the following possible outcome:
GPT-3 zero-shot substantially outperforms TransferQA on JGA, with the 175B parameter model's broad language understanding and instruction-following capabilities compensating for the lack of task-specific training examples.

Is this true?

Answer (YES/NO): NO